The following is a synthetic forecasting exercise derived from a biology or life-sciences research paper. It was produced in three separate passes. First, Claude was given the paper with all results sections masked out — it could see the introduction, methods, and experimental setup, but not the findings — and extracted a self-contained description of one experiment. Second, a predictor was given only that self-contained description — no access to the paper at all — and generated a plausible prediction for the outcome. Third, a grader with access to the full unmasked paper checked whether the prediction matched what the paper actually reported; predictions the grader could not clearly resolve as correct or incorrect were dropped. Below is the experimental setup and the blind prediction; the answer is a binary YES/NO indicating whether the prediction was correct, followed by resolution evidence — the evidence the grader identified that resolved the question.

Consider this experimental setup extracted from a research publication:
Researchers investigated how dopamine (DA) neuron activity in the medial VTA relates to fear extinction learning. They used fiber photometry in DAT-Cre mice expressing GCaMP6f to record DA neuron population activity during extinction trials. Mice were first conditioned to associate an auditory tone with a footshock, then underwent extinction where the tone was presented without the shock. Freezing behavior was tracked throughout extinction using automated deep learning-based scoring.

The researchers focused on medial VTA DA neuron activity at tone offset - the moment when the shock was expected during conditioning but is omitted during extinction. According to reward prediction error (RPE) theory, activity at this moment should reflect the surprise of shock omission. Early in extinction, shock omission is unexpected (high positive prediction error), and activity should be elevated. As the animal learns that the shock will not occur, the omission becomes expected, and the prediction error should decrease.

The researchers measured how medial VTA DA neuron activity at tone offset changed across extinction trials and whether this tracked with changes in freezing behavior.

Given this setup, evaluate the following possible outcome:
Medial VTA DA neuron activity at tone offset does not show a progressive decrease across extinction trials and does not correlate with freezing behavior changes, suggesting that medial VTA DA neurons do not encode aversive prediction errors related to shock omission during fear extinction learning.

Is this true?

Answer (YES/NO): NO